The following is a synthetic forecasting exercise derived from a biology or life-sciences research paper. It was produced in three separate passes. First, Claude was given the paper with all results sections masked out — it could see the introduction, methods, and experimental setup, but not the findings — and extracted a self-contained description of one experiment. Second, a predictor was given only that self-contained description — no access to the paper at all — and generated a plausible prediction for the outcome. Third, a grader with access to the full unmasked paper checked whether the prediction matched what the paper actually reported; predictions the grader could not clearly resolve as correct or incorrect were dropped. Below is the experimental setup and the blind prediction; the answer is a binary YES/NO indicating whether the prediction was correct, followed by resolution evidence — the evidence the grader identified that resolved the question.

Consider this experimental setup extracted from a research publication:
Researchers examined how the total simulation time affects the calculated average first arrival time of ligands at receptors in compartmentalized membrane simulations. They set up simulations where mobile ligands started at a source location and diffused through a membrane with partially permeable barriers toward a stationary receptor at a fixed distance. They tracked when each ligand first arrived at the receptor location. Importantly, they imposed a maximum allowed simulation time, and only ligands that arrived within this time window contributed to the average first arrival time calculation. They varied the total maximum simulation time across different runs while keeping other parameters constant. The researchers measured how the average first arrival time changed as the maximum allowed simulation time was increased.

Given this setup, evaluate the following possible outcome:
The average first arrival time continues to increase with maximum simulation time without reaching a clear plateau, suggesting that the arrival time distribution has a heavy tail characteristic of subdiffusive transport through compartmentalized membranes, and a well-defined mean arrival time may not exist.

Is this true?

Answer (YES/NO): NO